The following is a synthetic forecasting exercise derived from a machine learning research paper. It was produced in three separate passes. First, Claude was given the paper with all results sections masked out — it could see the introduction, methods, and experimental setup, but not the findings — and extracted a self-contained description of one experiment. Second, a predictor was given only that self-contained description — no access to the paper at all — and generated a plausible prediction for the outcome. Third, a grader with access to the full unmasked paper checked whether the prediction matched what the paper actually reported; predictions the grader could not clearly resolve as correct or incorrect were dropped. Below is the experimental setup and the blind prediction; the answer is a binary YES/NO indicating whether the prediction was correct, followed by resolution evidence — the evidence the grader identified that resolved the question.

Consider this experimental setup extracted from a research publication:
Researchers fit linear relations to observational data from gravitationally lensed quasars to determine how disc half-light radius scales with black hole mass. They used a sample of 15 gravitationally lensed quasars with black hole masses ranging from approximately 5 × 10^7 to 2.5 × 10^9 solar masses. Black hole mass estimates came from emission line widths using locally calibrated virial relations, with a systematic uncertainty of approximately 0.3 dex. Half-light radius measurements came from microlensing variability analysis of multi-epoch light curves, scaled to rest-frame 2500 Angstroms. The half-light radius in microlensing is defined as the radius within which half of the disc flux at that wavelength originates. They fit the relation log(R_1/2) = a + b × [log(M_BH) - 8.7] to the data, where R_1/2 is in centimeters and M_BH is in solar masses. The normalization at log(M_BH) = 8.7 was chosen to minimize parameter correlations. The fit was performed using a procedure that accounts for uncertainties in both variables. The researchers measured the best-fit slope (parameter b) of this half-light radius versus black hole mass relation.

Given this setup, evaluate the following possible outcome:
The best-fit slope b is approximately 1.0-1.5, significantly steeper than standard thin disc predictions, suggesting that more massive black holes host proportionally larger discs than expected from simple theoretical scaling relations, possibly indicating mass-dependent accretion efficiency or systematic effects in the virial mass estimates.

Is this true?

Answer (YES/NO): YES